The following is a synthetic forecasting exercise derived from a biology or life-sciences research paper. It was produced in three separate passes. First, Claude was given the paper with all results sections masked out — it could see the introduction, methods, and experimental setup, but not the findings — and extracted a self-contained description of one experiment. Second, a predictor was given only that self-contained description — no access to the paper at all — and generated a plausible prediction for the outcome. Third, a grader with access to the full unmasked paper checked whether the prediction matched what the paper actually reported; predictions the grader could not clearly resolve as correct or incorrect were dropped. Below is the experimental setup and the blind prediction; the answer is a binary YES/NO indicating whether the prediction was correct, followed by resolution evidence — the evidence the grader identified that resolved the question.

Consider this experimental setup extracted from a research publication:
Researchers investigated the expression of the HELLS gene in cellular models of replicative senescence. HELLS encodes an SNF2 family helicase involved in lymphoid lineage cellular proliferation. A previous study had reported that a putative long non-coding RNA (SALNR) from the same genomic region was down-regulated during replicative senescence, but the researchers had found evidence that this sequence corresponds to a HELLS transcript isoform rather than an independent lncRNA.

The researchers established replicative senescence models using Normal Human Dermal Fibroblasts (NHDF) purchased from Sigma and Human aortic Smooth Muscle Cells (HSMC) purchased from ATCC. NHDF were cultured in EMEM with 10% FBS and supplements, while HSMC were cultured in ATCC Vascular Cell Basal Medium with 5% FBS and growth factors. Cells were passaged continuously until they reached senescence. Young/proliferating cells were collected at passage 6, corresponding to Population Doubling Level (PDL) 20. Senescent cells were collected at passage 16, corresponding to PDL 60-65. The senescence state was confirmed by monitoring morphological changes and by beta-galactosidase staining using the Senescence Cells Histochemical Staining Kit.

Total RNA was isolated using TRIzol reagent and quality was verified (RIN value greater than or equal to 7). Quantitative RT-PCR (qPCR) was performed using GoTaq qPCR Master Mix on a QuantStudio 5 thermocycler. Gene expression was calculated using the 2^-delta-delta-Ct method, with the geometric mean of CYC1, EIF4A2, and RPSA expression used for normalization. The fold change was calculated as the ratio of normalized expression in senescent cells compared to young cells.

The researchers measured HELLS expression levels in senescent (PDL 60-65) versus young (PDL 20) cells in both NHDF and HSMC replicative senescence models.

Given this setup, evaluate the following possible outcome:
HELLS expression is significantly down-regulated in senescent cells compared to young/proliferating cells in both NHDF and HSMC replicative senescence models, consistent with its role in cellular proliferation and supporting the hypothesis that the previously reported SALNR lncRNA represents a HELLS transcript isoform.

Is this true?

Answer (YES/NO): YES